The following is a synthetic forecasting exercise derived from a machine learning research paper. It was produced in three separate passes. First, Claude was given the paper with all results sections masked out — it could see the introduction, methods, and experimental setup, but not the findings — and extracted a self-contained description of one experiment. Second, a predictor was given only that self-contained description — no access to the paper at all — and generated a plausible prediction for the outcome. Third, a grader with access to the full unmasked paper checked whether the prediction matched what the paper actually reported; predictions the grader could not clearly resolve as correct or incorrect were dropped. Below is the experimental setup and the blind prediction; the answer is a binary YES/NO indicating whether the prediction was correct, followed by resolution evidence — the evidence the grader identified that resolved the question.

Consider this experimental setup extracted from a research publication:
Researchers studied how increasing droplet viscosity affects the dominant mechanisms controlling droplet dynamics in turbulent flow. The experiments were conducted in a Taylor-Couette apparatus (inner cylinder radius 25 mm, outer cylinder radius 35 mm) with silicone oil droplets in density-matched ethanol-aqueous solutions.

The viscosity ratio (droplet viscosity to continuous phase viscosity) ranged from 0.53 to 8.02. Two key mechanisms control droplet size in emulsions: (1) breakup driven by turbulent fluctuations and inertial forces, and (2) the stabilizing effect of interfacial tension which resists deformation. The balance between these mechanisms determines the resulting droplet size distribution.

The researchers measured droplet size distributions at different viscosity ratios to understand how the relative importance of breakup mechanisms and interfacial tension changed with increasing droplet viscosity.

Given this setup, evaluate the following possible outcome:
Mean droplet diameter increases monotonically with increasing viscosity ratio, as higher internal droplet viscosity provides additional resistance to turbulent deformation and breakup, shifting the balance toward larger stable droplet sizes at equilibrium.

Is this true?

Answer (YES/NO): NO